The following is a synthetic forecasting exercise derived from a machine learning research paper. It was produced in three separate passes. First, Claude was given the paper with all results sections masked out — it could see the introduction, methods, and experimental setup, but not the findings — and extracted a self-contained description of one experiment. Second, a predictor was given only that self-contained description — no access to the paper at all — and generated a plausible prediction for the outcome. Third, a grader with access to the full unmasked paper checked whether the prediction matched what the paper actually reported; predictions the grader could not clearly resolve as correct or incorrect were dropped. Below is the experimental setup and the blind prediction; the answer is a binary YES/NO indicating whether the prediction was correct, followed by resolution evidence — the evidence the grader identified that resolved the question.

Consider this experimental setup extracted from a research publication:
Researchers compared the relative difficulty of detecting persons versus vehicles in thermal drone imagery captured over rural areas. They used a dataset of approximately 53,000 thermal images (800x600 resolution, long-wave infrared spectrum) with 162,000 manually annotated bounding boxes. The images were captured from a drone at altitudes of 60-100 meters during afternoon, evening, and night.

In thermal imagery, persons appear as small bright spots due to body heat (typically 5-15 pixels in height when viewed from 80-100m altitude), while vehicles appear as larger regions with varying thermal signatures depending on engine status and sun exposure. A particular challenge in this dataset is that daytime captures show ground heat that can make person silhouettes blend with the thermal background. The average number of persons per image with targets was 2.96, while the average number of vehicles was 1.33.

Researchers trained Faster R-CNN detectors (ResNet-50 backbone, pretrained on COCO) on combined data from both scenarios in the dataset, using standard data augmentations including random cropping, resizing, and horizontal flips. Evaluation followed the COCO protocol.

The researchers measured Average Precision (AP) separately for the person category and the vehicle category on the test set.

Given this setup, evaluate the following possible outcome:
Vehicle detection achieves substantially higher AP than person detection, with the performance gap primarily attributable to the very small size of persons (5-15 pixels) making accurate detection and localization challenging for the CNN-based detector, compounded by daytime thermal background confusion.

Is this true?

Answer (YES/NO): NO